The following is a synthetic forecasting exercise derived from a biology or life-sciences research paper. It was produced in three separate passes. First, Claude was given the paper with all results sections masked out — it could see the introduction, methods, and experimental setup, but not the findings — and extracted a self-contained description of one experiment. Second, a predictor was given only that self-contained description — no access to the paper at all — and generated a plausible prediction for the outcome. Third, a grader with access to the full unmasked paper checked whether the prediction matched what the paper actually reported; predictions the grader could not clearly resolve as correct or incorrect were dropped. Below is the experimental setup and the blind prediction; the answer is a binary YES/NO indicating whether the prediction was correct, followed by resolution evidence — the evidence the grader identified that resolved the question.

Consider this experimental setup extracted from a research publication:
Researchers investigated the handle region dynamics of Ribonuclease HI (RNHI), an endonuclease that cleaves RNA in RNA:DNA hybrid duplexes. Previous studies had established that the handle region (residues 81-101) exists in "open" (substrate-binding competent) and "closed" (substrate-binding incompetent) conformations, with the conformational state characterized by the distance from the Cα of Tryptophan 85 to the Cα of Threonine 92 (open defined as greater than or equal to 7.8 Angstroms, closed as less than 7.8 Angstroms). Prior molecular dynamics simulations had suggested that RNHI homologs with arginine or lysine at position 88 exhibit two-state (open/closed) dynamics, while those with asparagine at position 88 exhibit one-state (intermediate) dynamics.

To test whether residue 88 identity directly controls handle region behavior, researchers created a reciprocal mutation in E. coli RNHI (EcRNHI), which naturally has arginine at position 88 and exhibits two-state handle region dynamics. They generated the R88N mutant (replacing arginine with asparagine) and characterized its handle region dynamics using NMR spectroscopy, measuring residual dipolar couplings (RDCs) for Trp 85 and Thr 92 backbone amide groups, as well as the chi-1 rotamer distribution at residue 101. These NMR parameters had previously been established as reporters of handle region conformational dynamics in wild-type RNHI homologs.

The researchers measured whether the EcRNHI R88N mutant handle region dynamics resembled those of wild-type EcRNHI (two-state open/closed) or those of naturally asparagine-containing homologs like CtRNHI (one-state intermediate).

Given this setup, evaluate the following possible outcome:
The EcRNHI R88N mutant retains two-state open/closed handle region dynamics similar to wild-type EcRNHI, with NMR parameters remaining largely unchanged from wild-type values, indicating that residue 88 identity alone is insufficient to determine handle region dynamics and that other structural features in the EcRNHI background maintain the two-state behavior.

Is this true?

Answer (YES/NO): NO